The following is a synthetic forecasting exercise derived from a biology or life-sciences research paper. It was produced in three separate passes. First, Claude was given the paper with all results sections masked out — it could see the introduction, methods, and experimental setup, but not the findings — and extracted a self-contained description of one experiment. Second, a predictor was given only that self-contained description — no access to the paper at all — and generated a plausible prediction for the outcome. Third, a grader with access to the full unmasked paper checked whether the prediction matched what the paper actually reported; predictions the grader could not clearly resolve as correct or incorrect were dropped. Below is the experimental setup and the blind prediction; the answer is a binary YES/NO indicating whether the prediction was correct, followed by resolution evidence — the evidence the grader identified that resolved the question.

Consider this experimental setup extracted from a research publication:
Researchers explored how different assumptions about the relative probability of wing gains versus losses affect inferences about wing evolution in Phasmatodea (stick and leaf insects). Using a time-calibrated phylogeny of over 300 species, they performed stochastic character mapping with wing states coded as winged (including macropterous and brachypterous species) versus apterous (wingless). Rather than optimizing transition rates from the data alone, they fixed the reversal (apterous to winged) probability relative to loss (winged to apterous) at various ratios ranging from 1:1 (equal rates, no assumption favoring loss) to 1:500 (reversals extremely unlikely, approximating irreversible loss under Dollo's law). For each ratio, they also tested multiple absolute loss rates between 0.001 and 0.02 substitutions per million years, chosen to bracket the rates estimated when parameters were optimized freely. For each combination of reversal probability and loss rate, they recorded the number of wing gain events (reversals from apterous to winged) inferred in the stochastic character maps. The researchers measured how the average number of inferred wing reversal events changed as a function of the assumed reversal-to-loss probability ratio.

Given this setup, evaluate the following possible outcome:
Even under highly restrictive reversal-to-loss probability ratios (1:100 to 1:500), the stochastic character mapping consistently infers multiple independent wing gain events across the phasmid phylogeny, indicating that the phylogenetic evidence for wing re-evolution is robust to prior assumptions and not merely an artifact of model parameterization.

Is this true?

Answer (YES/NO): NO